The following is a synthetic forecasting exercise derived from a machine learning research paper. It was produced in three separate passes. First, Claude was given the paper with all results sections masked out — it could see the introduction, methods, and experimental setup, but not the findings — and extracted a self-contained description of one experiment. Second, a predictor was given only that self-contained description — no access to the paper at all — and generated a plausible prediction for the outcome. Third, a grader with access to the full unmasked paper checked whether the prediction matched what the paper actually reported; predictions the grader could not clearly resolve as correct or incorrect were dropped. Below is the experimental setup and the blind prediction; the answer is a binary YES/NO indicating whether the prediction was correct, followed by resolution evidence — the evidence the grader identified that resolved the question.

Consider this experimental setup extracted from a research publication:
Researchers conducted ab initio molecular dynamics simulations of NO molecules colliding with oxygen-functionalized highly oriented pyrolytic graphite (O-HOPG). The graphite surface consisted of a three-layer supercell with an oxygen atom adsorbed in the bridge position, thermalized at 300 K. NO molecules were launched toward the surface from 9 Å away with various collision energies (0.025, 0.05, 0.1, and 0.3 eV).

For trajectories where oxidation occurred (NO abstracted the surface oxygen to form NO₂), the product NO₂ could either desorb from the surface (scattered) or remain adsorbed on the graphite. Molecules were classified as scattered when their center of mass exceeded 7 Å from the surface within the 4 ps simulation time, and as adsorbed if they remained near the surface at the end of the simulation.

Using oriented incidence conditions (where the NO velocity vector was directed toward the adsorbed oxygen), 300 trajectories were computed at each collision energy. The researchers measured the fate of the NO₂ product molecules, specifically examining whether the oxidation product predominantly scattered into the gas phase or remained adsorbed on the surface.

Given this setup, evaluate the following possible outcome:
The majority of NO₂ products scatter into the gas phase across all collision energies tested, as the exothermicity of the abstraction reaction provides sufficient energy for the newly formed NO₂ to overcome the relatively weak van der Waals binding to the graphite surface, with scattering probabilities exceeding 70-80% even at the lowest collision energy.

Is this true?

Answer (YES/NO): NO